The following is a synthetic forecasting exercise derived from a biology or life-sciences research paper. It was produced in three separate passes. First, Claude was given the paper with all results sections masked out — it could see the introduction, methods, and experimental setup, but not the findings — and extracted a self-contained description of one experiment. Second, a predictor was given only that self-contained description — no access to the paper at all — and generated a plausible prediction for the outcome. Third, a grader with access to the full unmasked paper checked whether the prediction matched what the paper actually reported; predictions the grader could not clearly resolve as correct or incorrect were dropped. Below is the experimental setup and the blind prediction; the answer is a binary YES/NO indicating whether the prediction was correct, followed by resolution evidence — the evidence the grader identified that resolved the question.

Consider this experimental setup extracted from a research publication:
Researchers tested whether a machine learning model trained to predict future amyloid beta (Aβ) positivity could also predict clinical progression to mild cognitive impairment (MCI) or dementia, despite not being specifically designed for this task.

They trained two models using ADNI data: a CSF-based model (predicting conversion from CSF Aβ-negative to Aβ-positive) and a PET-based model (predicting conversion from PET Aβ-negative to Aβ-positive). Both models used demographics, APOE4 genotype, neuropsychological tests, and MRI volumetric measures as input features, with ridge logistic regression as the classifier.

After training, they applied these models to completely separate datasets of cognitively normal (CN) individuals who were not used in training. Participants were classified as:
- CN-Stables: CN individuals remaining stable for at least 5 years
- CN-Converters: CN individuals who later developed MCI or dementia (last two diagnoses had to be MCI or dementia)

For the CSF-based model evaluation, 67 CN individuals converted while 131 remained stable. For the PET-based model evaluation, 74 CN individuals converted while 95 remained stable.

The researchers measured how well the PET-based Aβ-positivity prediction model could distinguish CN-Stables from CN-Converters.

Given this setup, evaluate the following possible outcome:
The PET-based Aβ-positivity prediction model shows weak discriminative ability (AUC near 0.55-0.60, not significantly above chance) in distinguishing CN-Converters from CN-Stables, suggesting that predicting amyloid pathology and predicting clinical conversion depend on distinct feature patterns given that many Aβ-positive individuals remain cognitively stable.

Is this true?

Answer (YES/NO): NO